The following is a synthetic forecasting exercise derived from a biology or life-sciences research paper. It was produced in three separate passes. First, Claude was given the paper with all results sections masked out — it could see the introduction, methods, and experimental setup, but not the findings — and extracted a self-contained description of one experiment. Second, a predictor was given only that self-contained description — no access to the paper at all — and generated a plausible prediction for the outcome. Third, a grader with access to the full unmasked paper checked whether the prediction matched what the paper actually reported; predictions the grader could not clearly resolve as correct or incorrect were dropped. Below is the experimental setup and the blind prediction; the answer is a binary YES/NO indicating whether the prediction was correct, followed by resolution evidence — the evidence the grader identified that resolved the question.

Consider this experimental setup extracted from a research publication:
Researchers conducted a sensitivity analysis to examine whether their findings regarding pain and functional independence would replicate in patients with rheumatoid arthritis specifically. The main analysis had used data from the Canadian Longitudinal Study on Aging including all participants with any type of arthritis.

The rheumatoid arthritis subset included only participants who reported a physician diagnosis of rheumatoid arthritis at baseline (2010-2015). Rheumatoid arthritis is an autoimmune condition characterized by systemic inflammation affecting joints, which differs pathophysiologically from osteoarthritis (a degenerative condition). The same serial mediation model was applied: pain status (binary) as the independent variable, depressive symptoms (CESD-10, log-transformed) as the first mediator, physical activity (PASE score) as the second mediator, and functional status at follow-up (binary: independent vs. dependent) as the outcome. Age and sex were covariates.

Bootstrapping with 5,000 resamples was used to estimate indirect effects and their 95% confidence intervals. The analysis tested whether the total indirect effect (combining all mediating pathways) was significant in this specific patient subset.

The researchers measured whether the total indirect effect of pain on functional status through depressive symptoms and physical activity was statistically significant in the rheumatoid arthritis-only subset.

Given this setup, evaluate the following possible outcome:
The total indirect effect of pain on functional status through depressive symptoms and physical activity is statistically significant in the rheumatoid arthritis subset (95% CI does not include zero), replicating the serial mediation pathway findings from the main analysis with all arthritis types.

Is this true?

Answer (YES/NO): NO